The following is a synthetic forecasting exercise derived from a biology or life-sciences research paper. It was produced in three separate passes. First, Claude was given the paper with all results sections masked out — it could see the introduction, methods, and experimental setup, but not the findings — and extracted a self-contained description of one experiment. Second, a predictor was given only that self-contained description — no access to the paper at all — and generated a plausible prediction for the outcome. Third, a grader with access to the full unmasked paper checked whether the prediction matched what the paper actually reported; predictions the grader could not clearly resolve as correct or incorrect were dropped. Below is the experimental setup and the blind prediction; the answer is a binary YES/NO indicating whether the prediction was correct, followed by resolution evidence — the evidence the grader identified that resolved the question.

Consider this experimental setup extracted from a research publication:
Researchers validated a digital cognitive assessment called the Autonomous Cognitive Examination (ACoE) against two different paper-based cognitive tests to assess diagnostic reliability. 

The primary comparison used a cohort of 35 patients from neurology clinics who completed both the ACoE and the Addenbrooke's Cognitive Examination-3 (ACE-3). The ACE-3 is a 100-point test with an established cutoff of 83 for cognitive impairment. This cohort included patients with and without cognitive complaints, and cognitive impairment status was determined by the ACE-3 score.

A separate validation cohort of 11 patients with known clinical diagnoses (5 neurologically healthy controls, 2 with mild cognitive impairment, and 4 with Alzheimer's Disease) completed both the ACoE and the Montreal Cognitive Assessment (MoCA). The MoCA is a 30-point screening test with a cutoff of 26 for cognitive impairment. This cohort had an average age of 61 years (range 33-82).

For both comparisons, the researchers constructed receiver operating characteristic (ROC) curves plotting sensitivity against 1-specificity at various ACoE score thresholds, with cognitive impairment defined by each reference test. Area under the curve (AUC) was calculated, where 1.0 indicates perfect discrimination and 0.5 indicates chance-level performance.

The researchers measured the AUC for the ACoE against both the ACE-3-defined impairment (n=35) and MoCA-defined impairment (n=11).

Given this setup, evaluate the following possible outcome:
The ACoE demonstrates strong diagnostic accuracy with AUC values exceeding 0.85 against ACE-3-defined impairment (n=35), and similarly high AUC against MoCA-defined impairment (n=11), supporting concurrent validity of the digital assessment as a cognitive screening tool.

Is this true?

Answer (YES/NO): YES